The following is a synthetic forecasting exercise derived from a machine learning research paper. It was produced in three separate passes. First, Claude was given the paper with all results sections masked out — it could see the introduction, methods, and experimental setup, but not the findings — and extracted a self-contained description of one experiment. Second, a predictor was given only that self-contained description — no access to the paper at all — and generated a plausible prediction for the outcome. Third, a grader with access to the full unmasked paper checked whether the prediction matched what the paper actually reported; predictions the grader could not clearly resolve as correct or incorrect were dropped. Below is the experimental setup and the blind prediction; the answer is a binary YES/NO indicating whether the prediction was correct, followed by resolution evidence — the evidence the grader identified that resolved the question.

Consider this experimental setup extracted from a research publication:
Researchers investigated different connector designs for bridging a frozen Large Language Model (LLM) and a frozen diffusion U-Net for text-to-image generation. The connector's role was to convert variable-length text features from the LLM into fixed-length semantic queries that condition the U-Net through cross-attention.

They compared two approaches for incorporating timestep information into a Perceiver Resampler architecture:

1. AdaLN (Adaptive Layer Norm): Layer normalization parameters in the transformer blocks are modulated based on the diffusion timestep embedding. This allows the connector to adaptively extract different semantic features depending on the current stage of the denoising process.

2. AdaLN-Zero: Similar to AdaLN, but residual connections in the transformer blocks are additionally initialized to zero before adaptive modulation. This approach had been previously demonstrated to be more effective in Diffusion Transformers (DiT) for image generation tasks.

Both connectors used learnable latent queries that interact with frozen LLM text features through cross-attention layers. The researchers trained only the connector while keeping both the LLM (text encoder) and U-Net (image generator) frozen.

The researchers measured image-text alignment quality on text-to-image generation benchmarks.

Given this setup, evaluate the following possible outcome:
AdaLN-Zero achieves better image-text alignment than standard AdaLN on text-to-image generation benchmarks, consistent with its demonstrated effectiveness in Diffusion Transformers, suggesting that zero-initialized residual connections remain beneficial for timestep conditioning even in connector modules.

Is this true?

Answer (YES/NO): NO